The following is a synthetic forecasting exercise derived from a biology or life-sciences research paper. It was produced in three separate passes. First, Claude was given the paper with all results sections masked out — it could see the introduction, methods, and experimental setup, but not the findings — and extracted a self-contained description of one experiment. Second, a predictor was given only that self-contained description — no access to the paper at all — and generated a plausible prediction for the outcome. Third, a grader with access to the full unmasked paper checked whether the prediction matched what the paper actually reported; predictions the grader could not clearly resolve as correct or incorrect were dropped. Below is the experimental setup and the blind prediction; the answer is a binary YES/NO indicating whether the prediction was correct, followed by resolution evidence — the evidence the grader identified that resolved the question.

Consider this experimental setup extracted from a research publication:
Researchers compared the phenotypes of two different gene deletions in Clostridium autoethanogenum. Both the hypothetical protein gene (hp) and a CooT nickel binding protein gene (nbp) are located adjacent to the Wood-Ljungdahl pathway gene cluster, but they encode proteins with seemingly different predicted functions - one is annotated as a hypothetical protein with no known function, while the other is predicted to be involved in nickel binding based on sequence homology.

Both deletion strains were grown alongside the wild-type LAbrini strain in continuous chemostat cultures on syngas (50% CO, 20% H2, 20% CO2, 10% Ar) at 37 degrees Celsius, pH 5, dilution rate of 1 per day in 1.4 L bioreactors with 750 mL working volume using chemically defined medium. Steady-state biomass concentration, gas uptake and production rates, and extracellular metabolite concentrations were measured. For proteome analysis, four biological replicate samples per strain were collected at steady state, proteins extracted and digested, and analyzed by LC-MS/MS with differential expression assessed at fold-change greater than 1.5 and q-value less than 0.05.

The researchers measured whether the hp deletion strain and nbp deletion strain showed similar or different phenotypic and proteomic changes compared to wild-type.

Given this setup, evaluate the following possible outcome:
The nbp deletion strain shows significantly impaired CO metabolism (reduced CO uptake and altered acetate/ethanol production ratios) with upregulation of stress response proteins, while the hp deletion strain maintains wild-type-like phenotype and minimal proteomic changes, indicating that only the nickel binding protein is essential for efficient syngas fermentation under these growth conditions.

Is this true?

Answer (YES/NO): NO